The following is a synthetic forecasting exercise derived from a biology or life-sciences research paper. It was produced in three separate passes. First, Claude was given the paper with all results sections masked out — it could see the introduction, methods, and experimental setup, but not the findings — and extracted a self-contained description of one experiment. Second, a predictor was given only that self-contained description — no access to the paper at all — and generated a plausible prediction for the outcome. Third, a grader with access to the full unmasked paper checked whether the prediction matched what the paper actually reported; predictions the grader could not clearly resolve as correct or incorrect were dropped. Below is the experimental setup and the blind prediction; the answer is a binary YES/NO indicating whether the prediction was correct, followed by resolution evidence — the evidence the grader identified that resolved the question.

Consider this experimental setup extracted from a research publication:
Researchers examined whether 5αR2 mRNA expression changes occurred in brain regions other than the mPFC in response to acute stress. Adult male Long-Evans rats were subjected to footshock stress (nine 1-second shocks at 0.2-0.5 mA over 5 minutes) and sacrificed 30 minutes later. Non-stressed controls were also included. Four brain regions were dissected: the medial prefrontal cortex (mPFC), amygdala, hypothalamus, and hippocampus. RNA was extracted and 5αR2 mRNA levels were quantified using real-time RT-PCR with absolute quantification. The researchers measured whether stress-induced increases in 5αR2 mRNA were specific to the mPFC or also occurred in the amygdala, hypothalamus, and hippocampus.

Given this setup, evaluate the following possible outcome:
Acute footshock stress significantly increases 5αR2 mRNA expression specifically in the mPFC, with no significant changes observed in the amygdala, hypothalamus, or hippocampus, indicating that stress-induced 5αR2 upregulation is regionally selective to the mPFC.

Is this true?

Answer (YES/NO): NO